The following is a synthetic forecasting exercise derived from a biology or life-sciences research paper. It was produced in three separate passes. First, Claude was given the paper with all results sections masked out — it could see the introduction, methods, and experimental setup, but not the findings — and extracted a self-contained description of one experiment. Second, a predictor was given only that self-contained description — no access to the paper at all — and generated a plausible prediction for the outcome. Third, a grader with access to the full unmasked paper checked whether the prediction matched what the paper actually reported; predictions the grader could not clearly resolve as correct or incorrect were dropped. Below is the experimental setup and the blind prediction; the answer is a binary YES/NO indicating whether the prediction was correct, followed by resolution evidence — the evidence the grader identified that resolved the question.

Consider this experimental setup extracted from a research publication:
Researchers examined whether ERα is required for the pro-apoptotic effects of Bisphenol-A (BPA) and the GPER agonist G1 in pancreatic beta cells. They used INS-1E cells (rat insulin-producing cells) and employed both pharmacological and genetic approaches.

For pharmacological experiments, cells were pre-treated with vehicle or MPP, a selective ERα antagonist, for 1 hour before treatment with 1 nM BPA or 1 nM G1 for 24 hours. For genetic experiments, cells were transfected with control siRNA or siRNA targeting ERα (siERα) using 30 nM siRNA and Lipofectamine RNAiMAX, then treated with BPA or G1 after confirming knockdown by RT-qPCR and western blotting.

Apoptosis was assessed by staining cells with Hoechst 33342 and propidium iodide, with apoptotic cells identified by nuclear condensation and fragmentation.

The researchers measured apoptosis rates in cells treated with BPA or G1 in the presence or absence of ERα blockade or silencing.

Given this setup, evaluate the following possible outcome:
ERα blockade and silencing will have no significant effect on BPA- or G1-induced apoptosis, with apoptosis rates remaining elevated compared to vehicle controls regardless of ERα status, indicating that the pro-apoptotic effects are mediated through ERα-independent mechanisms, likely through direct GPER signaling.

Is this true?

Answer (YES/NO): NO